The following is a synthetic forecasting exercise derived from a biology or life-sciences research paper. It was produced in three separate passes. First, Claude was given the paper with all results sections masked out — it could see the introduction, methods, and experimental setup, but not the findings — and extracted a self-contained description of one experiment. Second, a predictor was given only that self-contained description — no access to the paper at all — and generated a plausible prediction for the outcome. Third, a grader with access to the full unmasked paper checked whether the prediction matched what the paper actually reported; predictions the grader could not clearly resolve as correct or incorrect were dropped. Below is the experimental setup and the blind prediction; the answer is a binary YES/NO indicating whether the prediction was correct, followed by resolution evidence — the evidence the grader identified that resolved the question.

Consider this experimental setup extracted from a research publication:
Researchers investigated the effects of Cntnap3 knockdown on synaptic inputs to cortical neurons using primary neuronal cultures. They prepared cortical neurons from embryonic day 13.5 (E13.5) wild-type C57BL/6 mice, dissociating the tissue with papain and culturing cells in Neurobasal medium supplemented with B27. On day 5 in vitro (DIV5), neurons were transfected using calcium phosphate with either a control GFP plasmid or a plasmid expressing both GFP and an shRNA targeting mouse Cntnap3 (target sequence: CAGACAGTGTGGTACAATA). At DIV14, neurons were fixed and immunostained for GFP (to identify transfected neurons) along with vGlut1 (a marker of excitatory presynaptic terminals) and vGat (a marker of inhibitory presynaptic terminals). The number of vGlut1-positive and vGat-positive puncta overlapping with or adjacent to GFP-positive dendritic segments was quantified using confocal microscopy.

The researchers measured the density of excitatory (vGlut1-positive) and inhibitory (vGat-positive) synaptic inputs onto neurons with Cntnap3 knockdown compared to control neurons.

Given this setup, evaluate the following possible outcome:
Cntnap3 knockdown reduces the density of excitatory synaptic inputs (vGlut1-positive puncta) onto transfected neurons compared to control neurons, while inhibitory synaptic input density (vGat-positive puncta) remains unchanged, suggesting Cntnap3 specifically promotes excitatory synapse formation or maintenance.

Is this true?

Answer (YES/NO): NO